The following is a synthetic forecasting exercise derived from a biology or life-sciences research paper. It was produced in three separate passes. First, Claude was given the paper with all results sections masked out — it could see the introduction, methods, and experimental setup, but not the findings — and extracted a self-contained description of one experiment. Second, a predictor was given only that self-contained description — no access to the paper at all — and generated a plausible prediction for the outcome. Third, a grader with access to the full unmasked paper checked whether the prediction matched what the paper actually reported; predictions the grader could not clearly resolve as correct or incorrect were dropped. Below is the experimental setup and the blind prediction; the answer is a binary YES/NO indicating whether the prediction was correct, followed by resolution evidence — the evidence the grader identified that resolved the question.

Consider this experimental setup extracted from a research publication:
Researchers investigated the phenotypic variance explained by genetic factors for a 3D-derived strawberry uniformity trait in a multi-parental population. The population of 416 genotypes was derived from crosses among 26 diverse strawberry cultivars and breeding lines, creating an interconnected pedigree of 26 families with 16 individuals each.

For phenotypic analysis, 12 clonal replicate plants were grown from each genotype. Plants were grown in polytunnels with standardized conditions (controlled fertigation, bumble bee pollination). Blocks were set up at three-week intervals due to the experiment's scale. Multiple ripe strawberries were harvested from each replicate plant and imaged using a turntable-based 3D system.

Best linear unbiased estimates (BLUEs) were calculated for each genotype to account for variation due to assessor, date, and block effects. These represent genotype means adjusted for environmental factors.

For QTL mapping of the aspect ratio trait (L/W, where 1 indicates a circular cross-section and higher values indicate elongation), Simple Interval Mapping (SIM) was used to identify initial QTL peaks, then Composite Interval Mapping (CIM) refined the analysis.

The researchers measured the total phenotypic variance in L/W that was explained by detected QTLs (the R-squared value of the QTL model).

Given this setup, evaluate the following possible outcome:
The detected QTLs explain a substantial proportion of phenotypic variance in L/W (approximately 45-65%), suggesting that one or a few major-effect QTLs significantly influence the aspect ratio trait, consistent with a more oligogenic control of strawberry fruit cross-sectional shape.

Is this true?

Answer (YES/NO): NO